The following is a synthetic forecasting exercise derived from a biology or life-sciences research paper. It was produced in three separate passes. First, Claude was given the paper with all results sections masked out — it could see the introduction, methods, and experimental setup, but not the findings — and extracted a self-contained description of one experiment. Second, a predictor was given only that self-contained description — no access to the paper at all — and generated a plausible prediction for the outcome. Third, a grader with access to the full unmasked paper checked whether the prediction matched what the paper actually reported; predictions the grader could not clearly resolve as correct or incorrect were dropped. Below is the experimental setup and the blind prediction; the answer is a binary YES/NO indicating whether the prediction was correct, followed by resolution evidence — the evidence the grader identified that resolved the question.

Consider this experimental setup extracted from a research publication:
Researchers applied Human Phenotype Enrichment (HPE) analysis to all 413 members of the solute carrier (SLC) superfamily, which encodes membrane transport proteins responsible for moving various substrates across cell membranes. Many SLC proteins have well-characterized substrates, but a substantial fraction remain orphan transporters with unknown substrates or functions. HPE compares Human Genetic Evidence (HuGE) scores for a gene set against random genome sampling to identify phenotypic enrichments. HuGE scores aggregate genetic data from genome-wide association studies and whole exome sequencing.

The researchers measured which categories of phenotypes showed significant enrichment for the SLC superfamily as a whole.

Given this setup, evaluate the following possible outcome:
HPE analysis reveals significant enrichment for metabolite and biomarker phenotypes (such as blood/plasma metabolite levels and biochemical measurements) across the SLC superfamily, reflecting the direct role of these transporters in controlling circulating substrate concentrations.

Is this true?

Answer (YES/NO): YES